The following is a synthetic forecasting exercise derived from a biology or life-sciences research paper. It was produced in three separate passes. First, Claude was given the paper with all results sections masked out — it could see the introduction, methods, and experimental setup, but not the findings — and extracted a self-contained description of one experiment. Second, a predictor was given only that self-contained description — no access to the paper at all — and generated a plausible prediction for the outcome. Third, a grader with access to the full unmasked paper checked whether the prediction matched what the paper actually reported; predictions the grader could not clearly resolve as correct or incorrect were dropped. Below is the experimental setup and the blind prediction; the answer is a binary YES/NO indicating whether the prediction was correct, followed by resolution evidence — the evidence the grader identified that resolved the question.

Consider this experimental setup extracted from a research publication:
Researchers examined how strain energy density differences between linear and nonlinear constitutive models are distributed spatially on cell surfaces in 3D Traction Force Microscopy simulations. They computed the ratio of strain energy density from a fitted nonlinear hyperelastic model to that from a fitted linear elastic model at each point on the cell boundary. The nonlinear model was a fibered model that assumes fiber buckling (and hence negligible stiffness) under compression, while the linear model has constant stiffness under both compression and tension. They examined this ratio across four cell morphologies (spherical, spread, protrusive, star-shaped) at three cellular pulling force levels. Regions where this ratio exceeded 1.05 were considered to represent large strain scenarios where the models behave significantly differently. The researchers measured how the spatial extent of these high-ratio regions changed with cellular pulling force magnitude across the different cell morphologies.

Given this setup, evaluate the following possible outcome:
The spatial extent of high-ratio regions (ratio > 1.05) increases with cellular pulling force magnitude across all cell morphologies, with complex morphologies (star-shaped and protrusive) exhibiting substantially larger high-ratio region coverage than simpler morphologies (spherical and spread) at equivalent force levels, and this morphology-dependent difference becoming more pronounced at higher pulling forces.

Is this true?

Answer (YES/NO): NO